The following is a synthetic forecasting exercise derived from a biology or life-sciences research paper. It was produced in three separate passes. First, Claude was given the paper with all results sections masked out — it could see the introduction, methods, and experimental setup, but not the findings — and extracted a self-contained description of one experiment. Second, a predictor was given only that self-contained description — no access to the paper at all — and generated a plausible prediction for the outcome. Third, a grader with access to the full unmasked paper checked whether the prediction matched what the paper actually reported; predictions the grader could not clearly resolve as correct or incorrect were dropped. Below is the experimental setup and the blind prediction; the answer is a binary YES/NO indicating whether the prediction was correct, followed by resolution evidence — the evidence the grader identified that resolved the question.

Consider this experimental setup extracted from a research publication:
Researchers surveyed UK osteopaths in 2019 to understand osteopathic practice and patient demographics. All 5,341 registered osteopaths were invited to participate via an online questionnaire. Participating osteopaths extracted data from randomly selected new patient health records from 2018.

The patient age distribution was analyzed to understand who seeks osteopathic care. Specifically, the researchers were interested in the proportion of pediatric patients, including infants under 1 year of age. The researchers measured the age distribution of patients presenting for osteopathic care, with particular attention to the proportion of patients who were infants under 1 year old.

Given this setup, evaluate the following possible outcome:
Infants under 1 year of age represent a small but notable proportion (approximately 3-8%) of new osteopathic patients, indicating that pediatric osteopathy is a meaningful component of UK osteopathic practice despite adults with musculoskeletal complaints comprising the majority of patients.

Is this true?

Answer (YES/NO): YES